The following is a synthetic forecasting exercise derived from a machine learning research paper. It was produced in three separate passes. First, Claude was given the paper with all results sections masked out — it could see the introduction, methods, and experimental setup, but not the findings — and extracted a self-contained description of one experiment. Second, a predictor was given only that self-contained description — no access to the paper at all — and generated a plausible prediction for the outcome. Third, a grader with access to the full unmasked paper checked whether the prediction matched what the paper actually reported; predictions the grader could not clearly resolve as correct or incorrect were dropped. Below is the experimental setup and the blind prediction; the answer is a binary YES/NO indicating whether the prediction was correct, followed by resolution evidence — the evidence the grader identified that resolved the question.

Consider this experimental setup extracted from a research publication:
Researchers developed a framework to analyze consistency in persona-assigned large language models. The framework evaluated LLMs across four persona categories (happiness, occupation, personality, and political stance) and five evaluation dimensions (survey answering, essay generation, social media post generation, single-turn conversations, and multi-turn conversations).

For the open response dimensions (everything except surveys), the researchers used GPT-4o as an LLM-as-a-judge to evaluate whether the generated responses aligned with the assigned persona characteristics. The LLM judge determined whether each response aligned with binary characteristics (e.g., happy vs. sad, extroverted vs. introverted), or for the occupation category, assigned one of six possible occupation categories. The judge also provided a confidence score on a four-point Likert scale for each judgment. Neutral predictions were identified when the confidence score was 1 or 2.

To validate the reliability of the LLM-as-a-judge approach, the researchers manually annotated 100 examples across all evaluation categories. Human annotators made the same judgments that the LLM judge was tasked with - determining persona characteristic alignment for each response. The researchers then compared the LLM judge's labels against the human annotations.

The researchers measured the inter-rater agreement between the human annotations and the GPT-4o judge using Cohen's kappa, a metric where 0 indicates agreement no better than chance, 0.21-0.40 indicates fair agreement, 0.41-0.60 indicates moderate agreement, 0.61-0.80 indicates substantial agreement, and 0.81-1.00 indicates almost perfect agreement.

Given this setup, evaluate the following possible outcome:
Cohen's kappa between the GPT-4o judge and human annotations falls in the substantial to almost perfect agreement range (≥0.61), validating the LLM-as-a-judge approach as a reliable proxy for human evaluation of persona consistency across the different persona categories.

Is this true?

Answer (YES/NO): YES